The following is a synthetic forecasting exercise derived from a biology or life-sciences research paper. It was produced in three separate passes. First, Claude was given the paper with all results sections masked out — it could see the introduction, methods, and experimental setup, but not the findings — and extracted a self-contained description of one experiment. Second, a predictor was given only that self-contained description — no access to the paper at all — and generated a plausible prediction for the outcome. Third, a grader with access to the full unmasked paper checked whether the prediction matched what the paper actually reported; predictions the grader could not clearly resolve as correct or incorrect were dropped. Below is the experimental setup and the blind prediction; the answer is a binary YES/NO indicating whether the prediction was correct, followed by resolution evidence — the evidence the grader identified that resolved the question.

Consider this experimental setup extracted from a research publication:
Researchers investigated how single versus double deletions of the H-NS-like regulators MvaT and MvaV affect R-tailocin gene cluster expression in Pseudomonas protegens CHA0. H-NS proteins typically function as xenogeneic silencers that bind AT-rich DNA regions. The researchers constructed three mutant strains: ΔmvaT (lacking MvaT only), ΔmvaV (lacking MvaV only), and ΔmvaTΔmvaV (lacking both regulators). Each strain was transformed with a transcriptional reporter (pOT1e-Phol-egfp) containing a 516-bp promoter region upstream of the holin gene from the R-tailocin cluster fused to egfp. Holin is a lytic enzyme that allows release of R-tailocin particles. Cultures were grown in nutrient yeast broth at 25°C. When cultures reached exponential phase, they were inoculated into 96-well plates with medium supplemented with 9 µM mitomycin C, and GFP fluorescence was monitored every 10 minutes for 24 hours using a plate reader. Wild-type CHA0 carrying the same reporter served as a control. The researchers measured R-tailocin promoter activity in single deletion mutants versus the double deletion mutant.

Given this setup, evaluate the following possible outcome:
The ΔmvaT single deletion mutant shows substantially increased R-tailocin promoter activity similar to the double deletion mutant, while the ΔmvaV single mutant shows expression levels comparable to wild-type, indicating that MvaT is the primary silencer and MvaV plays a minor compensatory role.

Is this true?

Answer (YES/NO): NO